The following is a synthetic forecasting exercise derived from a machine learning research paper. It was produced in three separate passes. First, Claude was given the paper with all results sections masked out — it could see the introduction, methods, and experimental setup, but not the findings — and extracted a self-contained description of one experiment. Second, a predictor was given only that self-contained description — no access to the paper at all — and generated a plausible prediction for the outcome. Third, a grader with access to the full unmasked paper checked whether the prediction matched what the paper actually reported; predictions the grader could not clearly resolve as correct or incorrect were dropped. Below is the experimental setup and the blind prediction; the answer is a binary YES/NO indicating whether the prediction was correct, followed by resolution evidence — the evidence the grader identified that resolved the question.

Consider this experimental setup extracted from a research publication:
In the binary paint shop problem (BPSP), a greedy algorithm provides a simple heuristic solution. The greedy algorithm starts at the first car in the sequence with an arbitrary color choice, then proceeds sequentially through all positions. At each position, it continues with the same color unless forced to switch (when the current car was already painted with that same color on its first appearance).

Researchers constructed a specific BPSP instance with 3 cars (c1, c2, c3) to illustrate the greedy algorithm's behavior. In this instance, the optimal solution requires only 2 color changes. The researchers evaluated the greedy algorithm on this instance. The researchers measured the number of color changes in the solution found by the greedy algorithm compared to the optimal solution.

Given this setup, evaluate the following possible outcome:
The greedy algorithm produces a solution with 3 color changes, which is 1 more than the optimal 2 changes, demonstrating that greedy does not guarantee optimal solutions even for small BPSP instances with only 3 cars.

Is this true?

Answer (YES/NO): YES